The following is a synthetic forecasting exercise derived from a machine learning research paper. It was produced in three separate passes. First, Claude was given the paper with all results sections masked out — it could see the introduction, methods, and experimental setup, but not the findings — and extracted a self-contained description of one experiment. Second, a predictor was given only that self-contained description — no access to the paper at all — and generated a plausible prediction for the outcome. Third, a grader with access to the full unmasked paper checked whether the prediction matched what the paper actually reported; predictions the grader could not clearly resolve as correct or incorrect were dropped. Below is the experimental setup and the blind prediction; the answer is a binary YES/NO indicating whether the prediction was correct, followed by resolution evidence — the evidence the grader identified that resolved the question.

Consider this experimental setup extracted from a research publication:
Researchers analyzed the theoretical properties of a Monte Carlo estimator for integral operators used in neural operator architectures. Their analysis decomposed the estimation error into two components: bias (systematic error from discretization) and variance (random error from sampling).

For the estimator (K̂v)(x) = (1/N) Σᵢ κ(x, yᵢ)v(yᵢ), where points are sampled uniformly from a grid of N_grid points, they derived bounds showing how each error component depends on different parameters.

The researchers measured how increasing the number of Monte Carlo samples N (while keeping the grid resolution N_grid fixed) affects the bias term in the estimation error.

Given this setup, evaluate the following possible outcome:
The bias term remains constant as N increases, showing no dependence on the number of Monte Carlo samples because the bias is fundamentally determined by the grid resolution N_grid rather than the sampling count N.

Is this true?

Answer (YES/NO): YES